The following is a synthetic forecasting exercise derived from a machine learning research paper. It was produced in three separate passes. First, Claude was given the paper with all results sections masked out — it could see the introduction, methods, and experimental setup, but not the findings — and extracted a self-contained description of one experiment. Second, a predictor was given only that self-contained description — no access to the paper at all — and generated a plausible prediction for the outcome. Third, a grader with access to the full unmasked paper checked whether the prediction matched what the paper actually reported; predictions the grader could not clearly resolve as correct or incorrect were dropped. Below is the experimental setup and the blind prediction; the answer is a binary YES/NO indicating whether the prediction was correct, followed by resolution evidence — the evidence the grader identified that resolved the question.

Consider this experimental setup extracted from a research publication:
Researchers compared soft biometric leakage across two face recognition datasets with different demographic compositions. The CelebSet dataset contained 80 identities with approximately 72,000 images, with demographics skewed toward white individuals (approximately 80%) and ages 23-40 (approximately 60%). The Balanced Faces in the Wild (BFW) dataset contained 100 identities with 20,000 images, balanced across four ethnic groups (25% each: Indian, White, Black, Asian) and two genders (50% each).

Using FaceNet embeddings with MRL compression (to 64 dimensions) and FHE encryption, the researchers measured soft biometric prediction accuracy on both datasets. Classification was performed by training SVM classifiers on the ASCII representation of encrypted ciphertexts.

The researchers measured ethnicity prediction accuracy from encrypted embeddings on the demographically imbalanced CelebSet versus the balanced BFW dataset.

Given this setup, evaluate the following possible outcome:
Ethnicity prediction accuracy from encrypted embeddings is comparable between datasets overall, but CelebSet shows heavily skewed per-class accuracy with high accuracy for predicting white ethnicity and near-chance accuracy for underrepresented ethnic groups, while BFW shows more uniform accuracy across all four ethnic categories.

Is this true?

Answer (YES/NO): NO